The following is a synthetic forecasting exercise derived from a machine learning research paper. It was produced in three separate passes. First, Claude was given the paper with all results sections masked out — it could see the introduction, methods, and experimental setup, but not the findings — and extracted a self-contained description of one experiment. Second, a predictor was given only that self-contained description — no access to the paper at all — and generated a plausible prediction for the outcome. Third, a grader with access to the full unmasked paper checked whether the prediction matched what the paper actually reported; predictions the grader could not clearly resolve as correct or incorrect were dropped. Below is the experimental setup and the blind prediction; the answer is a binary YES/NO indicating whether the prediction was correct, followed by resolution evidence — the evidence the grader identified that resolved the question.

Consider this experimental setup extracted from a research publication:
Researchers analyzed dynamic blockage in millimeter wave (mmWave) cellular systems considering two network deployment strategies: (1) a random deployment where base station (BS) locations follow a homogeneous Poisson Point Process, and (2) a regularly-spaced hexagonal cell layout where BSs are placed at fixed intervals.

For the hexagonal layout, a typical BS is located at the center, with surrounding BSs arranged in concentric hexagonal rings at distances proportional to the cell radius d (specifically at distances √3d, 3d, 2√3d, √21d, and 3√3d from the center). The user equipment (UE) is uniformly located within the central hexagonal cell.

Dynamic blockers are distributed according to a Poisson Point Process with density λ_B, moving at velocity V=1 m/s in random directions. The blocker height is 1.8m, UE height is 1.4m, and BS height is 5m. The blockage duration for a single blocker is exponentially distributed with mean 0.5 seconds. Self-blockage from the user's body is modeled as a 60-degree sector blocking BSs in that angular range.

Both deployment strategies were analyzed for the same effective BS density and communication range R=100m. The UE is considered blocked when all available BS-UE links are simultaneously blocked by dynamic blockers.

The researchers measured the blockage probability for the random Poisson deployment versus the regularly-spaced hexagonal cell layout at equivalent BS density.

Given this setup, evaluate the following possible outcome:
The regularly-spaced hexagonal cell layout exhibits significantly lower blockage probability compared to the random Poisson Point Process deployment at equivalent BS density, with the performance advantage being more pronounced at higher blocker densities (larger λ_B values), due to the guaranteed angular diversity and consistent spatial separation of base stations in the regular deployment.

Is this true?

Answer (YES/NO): NO